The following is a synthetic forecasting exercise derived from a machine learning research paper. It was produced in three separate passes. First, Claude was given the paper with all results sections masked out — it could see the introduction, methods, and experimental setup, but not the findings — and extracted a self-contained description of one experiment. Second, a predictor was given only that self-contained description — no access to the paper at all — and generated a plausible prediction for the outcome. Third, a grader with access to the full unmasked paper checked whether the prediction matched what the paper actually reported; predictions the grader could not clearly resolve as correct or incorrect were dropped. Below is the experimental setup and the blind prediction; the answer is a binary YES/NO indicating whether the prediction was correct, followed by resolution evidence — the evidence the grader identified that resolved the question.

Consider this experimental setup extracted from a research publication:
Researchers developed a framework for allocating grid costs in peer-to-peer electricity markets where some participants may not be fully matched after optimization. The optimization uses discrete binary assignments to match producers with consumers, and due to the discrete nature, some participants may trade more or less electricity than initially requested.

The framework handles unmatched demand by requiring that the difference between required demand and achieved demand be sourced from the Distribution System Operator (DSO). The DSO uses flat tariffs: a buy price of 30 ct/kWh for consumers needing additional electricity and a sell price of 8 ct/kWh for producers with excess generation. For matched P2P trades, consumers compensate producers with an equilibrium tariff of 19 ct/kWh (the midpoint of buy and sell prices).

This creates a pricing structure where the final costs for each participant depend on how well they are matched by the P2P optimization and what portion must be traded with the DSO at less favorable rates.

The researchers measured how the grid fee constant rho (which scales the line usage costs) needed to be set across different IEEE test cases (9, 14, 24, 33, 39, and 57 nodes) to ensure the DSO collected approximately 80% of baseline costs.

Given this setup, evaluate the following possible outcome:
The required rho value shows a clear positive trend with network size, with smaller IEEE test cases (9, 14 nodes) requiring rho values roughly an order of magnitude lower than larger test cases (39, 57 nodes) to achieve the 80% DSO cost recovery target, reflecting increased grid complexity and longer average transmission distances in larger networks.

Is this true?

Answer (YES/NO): NO